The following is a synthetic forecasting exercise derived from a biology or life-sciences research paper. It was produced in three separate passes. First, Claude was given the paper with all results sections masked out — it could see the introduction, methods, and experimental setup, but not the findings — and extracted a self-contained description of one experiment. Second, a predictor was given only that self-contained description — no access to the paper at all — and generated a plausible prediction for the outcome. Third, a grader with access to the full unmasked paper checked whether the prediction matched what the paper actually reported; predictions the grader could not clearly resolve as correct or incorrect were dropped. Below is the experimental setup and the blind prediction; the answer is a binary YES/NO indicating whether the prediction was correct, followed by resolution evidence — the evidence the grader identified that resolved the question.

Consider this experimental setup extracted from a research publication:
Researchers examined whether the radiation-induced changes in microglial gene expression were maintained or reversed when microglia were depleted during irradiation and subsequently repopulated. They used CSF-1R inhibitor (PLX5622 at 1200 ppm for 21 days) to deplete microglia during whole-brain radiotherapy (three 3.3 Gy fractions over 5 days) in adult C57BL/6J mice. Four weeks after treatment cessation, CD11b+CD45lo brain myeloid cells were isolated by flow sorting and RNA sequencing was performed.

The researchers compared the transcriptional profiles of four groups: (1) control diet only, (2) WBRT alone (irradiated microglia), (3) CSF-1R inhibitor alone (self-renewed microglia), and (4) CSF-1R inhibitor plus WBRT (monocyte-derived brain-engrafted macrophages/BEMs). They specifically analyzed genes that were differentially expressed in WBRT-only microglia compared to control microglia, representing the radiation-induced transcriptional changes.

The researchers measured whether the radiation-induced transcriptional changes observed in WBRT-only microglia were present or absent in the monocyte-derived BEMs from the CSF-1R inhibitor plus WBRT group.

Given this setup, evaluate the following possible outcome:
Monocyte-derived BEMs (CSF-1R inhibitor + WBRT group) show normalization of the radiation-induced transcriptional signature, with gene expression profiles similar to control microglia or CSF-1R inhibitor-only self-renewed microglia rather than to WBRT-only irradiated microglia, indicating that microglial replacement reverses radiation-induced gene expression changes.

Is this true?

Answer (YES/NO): YES